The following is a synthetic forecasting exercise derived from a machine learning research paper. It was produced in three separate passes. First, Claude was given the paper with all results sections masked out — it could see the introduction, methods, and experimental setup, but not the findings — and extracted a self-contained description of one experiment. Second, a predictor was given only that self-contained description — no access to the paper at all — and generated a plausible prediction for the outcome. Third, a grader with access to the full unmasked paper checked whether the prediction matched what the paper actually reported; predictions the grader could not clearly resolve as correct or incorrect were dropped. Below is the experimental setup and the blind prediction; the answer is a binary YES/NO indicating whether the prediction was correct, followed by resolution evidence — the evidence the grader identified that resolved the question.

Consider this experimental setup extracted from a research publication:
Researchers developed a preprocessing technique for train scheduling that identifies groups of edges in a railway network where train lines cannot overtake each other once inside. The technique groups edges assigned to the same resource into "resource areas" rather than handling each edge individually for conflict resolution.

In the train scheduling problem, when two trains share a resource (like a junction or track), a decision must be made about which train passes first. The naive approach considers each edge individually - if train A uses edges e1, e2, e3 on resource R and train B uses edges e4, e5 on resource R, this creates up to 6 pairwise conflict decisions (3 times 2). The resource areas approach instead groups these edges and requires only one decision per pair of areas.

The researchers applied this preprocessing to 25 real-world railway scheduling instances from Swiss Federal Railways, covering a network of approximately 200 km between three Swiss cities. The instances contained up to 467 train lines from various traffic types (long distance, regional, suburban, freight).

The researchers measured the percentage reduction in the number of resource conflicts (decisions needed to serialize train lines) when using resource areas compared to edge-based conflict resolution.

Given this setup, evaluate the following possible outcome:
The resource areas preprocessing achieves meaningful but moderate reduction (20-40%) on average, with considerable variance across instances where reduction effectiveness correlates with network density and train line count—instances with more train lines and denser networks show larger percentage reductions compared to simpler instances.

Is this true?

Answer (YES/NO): NO